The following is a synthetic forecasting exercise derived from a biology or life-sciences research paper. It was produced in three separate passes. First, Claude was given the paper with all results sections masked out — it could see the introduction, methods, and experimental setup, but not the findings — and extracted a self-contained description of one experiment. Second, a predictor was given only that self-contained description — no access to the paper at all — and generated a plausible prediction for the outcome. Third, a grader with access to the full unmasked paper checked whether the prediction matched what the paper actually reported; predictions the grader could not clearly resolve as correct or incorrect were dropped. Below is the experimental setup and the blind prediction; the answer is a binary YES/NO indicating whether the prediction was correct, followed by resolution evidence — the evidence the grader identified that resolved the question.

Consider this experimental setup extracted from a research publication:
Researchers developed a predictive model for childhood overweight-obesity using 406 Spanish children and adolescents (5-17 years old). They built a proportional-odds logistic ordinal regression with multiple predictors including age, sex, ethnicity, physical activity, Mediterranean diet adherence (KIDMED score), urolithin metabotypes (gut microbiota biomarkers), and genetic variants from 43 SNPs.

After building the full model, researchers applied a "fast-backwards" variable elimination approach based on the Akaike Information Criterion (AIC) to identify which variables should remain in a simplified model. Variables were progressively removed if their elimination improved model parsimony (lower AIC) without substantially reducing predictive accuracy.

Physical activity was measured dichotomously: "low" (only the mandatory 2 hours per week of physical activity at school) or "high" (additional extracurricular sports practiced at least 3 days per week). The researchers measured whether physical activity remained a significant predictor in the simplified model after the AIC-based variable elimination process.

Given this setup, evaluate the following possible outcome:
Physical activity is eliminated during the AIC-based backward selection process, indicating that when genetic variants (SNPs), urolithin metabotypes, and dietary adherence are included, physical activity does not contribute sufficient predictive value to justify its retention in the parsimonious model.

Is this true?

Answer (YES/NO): YES